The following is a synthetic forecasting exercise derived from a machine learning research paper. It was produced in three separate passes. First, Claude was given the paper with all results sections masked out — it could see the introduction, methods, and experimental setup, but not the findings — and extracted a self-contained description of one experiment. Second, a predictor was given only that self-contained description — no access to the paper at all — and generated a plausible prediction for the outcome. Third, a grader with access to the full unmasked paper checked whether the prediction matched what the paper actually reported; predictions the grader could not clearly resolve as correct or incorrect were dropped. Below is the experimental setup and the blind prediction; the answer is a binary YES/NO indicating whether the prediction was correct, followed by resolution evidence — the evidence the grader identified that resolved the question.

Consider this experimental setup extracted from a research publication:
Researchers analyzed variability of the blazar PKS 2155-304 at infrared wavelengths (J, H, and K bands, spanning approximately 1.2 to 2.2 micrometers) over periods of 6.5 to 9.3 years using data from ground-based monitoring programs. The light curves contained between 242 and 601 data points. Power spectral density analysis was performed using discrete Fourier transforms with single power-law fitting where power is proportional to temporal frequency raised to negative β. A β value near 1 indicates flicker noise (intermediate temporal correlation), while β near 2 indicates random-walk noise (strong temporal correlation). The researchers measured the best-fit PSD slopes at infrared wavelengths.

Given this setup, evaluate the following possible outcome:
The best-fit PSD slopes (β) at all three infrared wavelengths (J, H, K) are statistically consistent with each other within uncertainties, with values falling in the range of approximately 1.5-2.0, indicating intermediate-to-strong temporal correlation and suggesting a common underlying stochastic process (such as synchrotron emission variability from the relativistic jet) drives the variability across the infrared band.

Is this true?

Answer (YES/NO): YES